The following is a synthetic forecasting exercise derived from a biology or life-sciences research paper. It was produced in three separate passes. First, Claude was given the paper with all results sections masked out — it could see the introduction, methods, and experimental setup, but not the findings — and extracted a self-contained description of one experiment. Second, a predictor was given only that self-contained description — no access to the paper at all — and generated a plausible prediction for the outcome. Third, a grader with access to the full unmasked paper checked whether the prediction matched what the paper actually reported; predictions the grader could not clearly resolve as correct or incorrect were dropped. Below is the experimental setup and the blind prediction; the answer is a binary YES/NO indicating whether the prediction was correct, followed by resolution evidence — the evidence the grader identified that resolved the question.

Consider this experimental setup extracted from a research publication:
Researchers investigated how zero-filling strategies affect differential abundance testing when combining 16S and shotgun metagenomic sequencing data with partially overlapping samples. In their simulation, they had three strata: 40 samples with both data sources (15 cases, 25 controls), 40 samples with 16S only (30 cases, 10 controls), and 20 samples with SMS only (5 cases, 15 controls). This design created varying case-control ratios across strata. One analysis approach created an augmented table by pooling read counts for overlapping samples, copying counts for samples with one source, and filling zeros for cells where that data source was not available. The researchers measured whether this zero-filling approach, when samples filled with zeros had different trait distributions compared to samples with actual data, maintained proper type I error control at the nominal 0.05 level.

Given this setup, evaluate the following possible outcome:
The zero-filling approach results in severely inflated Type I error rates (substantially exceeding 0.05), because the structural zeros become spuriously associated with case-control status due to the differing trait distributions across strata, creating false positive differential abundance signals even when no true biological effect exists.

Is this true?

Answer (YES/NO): YES